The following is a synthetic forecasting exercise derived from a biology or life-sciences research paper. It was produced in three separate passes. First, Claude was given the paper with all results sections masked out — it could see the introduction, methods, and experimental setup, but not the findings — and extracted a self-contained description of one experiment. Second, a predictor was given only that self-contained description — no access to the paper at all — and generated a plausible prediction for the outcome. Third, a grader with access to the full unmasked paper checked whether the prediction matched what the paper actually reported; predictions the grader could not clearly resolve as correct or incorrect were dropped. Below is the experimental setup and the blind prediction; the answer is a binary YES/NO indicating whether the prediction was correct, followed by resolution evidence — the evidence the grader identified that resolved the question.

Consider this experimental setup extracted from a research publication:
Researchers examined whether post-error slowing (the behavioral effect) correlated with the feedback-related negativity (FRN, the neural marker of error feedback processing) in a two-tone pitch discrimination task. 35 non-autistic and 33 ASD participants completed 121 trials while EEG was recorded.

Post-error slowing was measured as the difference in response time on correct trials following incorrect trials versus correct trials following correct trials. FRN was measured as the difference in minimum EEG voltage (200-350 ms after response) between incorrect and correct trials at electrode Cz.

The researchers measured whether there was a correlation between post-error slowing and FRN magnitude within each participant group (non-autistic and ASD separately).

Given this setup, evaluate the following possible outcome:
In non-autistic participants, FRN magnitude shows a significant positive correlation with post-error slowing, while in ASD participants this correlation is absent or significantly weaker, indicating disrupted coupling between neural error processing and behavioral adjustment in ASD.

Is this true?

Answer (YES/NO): NO